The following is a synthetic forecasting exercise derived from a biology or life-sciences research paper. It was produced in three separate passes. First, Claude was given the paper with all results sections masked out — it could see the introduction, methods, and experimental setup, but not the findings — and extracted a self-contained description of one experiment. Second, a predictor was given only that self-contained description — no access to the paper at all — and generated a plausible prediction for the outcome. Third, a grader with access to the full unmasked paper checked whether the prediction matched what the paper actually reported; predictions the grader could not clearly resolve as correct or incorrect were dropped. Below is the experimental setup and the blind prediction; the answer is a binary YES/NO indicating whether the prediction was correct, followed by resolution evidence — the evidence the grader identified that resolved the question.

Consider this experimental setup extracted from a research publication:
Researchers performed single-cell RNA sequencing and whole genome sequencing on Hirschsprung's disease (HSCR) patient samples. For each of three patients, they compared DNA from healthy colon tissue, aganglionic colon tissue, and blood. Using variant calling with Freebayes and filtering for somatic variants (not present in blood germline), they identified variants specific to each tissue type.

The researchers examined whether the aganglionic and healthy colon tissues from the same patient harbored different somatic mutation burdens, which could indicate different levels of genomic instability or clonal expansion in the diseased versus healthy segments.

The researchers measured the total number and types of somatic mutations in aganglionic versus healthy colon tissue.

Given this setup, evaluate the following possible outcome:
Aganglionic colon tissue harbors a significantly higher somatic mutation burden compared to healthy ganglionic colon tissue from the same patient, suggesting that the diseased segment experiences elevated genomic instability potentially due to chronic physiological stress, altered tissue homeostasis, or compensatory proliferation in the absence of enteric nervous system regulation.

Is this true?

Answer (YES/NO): NO